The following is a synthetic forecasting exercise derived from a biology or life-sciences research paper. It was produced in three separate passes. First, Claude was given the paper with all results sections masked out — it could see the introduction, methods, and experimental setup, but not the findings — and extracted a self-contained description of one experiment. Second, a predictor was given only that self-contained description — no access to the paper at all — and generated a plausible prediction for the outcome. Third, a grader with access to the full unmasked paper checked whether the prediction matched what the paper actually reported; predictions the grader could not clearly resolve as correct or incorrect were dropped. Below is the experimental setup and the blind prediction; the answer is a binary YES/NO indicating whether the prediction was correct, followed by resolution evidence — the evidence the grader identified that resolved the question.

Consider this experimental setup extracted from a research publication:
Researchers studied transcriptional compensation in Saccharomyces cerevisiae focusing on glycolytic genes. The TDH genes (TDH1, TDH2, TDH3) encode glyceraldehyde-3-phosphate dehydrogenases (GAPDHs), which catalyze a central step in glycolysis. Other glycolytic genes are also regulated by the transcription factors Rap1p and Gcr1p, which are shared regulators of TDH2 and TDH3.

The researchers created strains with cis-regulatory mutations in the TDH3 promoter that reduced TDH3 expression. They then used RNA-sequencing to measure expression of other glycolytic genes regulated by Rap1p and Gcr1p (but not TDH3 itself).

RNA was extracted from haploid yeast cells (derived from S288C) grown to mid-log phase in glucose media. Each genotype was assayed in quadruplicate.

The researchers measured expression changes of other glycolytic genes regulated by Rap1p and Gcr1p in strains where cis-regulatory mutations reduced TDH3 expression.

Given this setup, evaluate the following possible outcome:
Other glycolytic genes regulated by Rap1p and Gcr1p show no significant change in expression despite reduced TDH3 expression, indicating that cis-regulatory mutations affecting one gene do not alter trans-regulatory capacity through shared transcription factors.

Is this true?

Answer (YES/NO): NO